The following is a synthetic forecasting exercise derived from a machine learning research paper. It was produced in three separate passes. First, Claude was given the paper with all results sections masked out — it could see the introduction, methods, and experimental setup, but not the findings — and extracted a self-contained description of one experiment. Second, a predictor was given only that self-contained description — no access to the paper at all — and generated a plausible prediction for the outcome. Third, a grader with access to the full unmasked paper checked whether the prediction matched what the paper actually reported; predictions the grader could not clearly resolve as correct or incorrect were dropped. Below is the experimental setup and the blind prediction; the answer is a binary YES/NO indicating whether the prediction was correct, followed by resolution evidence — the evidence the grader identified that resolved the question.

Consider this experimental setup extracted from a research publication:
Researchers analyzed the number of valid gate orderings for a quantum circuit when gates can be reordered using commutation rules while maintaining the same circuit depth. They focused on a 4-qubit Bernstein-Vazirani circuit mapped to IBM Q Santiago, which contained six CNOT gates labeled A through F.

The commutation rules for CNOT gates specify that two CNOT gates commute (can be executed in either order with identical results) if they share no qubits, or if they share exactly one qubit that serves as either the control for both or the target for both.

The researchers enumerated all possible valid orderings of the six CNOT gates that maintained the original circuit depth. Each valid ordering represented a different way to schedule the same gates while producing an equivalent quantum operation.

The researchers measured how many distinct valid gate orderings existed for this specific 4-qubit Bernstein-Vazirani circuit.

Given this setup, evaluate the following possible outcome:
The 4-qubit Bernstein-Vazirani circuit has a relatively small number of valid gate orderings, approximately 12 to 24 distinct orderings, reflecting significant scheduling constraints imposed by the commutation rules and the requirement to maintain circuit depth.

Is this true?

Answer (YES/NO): YES